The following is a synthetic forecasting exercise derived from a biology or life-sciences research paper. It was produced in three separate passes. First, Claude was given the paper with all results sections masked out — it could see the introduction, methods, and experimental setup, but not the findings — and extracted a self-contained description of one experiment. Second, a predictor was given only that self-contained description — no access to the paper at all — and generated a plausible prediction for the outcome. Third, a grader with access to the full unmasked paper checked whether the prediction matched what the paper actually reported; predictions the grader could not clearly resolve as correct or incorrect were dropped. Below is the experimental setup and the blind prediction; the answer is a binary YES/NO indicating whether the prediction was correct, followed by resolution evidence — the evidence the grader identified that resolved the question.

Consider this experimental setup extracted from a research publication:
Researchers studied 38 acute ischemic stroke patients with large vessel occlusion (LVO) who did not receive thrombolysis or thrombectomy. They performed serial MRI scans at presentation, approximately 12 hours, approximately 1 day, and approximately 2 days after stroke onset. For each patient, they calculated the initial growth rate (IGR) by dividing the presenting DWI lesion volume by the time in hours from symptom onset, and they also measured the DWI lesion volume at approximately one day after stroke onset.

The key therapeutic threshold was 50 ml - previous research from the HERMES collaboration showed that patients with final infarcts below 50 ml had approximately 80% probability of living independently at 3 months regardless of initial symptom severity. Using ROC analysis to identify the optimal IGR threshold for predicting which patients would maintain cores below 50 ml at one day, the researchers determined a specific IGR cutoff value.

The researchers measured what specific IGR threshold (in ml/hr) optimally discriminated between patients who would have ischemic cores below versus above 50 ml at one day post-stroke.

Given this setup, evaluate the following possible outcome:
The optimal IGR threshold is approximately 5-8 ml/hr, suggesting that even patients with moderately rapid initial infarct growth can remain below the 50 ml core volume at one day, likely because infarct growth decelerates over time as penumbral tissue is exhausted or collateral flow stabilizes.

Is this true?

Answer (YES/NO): YES